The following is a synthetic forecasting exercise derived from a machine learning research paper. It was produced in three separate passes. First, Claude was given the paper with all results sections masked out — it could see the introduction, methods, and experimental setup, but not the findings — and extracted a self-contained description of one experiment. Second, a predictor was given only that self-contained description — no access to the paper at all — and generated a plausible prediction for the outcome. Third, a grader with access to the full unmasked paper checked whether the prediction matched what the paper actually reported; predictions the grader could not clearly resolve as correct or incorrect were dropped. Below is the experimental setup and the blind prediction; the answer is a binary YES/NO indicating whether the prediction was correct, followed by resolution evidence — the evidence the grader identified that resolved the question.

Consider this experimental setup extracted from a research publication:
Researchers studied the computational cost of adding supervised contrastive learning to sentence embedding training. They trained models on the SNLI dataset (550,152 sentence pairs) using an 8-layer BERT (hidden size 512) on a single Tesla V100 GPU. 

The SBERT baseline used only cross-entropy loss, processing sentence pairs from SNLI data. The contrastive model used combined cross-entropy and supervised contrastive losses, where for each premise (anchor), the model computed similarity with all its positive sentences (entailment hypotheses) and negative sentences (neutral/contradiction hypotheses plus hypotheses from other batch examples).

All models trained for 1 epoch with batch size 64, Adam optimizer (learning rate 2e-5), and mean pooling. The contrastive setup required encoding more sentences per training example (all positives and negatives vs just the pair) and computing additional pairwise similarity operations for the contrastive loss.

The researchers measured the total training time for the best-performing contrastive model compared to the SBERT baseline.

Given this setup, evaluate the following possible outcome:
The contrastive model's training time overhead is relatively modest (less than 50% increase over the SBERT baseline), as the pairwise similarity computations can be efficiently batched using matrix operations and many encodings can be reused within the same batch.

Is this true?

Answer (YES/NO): NO